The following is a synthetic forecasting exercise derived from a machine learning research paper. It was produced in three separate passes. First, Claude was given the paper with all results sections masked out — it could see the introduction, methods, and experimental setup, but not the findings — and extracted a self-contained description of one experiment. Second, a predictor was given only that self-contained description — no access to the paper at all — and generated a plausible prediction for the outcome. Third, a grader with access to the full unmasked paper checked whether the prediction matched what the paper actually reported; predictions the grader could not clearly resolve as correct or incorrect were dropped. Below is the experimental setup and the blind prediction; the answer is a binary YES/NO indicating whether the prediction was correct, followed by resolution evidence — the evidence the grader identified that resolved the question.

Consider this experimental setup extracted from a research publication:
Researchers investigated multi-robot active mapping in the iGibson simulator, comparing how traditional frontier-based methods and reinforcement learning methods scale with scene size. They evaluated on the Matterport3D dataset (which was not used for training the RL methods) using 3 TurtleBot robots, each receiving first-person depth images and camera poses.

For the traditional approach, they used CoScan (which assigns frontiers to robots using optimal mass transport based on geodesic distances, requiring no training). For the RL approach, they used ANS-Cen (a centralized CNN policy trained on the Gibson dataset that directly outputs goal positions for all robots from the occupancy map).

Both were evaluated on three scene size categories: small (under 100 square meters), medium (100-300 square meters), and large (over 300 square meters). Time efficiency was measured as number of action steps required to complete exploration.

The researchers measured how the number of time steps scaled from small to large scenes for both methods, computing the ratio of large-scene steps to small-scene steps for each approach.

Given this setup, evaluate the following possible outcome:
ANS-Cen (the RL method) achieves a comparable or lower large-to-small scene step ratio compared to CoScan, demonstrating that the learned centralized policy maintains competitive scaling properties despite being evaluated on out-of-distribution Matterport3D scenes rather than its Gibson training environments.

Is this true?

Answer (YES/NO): YES